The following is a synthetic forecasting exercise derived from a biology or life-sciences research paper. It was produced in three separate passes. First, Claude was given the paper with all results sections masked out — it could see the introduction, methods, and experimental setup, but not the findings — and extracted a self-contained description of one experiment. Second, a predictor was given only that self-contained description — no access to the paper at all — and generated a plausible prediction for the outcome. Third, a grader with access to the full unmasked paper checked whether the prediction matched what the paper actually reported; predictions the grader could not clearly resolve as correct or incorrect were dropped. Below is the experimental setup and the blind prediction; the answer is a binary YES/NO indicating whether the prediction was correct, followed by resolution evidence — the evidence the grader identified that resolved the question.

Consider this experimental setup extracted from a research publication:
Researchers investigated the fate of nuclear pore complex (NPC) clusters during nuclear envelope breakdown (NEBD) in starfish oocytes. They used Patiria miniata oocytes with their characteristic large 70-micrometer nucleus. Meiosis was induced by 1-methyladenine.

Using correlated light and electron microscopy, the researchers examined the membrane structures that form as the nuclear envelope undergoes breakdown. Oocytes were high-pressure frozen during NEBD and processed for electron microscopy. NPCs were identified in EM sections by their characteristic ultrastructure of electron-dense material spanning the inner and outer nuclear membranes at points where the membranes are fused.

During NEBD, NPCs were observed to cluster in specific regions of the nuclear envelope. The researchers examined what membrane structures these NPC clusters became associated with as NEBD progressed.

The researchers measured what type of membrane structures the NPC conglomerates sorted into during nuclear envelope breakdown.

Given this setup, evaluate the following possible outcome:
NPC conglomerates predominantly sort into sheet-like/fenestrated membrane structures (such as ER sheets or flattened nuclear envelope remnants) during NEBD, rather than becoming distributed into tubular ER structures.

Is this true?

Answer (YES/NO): NO